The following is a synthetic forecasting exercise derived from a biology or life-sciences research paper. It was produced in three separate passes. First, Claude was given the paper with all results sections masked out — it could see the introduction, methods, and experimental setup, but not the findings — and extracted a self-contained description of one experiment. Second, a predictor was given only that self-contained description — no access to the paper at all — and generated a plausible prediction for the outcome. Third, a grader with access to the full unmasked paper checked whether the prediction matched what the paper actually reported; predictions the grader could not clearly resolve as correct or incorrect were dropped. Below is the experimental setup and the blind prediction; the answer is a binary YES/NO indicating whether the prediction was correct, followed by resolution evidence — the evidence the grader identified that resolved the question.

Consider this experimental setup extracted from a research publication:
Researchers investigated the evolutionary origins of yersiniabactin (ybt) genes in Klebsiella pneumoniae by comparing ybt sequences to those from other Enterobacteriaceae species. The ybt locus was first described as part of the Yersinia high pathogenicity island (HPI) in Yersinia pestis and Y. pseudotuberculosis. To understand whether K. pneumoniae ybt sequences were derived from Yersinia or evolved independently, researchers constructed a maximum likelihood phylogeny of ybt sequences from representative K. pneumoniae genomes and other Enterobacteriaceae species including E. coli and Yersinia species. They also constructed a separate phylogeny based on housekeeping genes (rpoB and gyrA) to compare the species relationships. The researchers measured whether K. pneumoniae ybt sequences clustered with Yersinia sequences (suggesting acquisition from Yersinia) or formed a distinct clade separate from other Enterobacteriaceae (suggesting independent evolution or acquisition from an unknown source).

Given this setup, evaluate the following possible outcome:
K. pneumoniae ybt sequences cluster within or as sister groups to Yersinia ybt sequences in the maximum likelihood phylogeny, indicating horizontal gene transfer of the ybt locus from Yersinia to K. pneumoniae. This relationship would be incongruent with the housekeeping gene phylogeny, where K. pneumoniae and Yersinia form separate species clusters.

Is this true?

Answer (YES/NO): NO